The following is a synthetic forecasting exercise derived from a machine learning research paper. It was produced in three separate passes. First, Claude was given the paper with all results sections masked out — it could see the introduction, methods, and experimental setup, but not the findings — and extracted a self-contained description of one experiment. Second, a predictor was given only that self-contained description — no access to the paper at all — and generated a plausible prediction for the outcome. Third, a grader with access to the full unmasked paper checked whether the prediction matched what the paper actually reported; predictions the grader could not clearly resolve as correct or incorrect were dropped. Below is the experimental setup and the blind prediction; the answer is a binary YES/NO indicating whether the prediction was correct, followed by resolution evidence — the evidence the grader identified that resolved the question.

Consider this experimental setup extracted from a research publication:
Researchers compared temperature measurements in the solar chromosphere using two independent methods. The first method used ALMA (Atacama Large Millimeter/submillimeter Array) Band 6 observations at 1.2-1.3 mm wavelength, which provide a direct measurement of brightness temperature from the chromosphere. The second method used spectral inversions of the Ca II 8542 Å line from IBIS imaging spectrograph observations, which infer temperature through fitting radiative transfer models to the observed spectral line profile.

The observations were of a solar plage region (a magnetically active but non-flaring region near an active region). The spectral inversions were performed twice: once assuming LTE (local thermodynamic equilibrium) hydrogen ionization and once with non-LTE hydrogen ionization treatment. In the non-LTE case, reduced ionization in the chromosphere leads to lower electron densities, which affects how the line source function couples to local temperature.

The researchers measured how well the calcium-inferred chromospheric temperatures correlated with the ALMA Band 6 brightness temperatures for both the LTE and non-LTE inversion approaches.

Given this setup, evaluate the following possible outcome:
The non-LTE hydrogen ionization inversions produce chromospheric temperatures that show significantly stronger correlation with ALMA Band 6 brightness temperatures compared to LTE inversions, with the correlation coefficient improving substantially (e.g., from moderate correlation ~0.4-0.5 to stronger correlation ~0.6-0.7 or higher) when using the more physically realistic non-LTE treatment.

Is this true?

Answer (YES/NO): NO